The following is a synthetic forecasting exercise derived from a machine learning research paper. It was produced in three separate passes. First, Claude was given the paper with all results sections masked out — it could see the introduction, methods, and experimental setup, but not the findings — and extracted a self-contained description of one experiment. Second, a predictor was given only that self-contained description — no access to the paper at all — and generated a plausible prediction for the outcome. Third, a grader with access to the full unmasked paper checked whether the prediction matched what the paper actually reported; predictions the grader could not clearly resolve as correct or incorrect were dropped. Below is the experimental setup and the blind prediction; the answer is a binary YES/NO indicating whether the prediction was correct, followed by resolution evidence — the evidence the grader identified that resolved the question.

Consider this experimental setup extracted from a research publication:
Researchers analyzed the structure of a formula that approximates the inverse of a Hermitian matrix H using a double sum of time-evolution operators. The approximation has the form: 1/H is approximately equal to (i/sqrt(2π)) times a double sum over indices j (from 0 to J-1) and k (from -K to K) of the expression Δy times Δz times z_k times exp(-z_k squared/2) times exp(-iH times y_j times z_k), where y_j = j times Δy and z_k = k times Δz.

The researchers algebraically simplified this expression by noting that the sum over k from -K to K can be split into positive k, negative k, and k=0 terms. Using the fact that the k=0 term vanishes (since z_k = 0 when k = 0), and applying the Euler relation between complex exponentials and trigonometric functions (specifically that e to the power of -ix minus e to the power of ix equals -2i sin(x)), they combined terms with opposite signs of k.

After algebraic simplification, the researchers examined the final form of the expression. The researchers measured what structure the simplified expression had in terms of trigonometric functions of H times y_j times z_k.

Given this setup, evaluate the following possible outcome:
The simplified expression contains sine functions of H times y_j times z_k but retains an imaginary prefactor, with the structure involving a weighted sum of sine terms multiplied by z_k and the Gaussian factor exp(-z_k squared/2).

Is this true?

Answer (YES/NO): NO